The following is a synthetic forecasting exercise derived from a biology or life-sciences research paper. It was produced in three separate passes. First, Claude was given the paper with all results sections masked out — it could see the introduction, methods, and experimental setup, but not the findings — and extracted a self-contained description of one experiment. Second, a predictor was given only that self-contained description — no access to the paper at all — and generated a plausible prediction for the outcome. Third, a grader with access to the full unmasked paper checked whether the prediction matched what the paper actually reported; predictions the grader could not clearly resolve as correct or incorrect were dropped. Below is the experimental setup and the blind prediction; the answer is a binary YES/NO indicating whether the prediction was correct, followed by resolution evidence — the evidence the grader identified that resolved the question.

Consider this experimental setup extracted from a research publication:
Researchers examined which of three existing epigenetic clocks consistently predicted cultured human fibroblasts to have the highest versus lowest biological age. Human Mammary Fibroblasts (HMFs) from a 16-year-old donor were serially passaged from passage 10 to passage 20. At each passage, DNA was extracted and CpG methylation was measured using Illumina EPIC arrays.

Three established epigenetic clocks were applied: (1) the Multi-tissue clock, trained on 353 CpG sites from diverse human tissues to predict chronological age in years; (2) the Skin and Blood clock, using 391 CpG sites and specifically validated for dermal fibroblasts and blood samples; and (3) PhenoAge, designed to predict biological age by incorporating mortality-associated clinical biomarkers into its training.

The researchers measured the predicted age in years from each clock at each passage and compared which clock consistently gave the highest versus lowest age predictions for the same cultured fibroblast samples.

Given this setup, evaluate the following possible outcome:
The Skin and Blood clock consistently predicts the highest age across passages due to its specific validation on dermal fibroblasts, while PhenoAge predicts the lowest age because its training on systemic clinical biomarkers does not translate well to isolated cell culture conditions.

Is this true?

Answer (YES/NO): NO